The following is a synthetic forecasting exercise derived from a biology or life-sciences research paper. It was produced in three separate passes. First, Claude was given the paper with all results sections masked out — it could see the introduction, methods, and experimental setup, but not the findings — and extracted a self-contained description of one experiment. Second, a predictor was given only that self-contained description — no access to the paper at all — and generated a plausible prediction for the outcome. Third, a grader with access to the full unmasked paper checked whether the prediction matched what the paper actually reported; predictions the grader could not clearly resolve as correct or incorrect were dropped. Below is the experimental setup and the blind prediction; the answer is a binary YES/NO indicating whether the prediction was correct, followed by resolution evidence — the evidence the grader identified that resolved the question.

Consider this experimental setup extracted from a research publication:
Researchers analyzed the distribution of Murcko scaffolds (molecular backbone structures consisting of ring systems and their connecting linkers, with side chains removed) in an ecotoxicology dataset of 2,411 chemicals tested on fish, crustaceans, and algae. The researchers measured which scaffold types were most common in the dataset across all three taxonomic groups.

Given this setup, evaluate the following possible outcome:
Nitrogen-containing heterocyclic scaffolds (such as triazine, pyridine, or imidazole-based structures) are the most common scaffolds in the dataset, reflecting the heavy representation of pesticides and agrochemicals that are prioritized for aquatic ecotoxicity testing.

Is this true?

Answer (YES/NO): NO